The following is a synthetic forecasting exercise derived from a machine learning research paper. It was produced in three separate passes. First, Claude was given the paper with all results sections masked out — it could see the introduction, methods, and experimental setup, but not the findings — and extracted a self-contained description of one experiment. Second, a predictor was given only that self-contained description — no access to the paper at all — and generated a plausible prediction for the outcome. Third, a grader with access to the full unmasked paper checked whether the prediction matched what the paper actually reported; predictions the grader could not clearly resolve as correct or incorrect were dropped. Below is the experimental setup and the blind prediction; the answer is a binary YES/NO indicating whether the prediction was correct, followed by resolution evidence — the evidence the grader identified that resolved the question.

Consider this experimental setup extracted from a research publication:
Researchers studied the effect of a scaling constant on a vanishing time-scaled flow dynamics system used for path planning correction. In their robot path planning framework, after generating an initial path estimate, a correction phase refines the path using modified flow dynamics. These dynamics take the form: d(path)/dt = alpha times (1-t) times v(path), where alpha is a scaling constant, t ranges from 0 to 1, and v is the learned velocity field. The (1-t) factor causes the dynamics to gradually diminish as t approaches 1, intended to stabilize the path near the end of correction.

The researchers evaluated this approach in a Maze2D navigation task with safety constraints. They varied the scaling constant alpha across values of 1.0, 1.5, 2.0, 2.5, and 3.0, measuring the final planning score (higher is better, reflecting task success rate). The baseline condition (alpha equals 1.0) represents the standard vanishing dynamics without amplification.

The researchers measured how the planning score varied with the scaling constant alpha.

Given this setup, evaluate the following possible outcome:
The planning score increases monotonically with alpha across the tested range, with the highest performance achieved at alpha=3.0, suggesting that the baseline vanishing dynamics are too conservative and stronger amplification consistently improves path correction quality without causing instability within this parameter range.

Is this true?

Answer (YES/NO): NO